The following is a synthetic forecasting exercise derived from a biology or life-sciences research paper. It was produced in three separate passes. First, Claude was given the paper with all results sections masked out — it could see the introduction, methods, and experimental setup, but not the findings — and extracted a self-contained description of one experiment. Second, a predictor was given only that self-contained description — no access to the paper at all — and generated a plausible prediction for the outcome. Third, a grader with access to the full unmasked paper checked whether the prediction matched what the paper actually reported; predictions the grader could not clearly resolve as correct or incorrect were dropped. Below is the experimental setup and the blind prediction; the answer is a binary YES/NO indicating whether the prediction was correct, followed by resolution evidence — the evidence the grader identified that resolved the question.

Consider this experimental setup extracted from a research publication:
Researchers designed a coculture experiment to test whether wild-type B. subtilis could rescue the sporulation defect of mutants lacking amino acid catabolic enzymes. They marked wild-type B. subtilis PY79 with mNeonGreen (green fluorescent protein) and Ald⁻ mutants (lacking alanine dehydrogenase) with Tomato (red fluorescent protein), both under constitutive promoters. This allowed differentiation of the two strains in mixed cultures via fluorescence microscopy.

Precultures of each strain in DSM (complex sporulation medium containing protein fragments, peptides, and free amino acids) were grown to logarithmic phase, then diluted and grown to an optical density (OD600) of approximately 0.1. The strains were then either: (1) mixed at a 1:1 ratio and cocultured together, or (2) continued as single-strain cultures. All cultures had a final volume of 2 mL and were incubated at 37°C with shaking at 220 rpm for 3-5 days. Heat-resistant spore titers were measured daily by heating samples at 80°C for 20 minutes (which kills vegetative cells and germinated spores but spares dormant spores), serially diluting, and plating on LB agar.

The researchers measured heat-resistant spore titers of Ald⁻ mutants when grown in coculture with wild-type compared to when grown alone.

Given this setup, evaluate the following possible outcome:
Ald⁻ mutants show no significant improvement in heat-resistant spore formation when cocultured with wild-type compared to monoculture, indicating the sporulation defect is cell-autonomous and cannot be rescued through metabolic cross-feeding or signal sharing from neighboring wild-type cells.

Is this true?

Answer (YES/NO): NO